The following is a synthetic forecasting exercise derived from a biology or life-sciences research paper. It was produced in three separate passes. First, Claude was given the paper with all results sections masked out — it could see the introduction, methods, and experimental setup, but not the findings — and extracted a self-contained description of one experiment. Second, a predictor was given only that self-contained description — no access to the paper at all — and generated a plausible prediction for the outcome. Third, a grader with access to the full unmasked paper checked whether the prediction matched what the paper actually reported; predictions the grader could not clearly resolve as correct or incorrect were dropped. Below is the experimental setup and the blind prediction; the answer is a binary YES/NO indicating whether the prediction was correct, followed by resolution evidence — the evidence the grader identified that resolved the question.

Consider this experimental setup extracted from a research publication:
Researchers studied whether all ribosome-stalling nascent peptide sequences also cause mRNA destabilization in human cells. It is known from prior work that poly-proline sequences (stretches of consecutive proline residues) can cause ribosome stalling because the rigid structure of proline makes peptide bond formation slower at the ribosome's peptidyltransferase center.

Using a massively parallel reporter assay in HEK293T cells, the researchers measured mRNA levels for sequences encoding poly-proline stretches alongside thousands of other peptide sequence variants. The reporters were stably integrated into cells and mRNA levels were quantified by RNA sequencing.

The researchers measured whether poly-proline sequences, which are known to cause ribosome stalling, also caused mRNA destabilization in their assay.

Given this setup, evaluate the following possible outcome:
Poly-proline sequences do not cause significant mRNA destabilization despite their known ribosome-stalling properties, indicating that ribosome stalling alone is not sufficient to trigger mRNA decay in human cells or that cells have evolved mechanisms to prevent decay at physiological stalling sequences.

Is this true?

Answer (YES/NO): YES